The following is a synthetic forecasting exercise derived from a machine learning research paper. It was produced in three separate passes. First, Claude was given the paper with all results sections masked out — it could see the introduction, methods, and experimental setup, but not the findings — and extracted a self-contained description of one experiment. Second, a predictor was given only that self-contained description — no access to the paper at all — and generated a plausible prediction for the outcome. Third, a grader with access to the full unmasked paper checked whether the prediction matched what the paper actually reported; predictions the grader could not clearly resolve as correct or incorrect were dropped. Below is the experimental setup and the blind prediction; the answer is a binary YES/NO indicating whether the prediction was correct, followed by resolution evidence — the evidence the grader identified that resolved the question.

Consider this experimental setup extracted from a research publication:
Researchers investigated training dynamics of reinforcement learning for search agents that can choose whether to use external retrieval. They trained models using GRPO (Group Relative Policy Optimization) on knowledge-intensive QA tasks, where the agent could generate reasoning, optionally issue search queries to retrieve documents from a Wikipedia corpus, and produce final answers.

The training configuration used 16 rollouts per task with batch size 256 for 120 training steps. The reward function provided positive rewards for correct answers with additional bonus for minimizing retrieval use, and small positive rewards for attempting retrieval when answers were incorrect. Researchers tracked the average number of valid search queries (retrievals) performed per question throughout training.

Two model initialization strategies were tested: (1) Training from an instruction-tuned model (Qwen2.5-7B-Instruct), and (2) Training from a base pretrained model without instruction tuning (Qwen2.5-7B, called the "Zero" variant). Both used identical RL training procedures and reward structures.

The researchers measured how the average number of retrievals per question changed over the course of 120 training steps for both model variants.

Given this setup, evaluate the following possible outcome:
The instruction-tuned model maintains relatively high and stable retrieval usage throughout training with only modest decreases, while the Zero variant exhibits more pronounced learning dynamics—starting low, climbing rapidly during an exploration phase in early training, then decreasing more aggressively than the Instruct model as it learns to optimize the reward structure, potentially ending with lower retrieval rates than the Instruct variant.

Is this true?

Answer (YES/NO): NO